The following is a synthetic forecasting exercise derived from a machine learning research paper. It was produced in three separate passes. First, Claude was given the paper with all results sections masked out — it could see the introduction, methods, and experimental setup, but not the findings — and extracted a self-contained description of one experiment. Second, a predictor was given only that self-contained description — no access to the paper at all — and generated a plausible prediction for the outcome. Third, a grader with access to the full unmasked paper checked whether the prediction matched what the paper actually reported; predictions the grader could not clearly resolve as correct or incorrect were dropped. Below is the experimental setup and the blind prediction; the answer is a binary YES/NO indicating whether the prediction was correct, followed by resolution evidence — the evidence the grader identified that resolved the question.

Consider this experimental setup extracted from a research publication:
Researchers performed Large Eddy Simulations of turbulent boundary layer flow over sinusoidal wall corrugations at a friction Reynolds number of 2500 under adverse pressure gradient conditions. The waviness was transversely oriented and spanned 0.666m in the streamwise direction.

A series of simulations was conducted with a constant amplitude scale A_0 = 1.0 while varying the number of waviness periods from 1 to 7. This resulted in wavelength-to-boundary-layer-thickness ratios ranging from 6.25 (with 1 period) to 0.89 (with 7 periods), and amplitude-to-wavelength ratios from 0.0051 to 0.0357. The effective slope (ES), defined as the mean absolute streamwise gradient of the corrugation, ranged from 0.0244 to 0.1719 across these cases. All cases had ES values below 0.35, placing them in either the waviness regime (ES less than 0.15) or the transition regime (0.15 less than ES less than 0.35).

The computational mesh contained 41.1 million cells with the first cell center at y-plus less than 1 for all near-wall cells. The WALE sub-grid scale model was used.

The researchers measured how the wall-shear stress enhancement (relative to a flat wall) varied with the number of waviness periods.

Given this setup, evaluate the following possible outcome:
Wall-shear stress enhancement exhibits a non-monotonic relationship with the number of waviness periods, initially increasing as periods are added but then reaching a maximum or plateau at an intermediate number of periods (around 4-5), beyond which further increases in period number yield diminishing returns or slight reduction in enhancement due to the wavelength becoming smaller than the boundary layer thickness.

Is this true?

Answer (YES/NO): YES